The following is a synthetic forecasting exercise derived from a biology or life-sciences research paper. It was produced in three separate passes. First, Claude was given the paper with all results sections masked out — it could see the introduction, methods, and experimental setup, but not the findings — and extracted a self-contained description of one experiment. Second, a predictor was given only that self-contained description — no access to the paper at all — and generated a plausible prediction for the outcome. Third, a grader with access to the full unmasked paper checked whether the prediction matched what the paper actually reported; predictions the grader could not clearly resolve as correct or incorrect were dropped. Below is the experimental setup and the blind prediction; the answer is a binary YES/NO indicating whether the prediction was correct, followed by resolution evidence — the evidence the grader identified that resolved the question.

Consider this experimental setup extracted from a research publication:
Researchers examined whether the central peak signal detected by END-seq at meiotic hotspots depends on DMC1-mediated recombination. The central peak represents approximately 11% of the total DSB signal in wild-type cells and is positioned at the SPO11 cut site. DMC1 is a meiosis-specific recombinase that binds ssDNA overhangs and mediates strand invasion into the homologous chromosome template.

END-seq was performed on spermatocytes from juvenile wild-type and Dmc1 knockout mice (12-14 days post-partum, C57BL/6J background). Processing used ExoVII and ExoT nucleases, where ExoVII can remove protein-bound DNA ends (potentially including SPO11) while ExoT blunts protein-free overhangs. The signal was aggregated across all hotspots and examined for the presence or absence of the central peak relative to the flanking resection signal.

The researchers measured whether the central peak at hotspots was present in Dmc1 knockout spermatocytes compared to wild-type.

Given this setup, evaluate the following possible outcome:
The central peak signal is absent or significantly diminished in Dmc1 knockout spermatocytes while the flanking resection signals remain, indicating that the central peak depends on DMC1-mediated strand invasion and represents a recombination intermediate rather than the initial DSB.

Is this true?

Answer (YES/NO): YES